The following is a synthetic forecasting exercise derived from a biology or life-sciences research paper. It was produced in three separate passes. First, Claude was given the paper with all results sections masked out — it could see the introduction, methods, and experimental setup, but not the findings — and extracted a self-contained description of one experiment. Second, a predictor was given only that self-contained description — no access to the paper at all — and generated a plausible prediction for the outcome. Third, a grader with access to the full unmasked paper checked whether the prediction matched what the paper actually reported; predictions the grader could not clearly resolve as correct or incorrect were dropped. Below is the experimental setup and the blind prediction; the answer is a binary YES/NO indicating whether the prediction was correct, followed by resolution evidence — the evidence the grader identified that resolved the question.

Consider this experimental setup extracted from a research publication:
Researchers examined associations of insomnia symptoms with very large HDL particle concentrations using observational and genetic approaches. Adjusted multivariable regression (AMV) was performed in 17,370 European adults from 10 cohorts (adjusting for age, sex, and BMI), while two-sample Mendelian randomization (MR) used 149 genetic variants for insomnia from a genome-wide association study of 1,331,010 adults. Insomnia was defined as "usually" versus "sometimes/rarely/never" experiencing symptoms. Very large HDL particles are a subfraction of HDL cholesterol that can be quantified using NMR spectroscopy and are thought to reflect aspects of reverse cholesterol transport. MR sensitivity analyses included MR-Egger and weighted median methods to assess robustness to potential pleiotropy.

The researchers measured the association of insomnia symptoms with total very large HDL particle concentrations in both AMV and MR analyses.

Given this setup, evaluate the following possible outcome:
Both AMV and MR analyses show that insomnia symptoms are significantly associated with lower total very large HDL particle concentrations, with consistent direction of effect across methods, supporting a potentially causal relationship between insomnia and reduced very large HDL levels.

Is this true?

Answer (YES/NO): NO